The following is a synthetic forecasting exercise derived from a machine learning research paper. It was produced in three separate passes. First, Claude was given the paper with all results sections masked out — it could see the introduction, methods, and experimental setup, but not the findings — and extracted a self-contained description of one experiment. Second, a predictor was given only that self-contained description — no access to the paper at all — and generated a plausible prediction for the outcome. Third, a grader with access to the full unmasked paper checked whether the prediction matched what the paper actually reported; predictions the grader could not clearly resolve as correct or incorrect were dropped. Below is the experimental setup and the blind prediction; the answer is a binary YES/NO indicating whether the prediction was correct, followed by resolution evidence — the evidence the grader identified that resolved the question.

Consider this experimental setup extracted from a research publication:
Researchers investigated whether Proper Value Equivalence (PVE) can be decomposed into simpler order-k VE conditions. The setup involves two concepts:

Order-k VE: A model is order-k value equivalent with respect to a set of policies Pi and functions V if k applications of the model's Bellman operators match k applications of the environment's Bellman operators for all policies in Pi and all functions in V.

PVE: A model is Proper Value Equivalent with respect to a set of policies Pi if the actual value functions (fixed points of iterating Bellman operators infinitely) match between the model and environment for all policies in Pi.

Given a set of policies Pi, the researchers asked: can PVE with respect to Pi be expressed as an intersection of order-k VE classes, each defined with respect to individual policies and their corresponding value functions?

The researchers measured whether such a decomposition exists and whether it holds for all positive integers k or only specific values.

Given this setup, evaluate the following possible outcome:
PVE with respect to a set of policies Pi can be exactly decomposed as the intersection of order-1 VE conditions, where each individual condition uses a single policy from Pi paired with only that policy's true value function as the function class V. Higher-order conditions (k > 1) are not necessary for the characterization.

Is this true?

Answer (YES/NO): YES